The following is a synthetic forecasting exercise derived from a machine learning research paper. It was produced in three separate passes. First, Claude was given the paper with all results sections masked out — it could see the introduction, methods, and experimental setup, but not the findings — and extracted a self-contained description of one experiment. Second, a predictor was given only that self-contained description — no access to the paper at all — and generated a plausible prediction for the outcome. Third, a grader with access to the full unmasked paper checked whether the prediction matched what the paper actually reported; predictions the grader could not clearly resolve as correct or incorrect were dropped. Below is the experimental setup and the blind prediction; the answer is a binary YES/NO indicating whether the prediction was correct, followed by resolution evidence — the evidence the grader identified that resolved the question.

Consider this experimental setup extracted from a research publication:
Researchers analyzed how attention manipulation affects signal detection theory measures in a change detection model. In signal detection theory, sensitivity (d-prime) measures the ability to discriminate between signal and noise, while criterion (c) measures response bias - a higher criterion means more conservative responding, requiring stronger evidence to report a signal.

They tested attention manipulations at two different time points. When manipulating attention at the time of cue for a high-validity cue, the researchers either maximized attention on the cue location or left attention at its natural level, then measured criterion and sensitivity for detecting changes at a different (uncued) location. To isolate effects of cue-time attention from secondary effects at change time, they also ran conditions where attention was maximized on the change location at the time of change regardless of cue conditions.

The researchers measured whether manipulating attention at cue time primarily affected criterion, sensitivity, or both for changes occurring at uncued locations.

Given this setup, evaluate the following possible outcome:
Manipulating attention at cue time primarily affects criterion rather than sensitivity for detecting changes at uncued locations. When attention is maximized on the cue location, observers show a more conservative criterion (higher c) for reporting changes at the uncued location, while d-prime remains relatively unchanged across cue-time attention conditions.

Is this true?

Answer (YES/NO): YES